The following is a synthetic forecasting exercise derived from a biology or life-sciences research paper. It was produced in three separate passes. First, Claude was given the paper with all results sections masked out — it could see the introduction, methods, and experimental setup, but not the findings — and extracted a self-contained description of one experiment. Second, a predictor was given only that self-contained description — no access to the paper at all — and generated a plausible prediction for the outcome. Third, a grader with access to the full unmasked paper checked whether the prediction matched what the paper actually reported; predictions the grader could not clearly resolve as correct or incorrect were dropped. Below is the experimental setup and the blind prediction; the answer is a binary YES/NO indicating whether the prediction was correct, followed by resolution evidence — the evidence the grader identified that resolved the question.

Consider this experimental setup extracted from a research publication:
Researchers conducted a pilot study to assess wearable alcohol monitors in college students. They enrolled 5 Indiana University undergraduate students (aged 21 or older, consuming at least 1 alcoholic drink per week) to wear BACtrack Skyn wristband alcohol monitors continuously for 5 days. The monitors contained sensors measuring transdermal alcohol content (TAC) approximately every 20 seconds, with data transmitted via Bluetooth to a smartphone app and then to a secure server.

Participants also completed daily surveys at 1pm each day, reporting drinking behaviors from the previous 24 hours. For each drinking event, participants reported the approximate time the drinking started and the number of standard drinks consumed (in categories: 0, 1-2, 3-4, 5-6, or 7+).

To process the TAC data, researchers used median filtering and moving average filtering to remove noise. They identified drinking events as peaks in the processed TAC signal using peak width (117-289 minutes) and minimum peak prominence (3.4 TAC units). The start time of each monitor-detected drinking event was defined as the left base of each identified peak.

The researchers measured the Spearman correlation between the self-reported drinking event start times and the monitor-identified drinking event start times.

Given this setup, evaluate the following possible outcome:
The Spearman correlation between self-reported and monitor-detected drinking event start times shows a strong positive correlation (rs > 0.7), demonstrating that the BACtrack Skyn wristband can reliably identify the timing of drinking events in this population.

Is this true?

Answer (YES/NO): YES